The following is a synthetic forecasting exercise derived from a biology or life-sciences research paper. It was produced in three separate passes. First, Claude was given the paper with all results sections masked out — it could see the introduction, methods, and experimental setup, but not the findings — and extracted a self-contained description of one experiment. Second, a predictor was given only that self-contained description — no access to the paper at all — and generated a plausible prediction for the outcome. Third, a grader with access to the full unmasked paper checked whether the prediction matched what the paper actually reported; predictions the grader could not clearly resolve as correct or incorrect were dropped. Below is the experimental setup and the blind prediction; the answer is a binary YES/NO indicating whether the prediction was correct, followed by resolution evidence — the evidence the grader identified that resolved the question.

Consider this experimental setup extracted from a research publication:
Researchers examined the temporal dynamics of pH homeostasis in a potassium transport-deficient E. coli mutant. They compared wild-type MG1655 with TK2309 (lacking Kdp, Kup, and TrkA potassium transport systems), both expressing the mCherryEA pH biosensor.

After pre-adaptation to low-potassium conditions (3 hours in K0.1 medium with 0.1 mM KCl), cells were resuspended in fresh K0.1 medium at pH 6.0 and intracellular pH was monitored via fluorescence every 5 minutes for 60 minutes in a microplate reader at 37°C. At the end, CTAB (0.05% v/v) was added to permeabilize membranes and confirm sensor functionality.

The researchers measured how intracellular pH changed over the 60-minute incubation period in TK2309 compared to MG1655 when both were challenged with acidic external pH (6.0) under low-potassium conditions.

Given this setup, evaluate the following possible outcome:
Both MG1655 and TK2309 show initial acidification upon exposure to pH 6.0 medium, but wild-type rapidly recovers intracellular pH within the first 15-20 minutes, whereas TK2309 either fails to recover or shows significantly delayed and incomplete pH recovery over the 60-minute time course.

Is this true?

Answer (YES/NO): YES